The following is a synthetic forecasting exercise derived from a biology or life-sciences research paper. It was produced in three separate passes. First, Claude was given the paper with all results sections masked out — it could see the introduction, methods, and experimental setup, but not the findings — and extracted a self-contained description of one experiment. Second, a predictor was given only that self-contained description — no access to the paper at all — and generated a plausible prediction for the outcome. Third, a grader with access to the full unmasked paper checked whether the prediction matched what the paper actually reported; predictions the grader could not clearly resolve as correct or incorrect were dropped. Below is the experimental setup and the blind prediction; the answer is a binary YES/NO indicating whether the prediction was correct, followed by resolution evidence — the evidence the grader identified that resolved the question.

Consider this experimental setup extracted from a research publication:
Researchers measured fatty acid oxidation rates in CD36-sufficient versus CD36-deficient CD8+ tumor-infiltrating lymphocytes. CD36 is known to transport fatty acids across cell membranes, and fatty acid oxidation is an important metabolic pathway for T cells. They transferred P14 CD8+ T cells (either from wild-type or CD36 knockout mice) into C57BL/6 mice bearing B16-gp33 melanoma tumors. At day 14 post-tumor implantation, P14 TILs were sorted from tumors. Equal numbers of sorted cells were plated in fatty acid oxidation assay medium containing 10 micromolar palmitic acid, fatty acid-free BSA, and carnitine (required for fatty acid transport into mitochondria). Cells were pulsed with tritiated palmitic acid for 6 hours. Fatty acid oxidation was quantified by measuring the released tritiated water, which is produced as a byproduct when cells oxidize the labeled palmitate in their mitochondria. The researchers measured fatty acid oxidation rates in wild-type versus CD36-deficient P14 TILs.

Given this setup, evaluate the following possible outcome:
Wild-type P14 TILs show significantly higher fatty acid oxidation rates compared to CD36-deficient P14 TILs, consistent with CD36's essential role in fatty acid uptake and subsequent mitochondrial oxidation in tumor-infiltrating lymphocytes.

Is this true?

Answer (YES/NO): NO